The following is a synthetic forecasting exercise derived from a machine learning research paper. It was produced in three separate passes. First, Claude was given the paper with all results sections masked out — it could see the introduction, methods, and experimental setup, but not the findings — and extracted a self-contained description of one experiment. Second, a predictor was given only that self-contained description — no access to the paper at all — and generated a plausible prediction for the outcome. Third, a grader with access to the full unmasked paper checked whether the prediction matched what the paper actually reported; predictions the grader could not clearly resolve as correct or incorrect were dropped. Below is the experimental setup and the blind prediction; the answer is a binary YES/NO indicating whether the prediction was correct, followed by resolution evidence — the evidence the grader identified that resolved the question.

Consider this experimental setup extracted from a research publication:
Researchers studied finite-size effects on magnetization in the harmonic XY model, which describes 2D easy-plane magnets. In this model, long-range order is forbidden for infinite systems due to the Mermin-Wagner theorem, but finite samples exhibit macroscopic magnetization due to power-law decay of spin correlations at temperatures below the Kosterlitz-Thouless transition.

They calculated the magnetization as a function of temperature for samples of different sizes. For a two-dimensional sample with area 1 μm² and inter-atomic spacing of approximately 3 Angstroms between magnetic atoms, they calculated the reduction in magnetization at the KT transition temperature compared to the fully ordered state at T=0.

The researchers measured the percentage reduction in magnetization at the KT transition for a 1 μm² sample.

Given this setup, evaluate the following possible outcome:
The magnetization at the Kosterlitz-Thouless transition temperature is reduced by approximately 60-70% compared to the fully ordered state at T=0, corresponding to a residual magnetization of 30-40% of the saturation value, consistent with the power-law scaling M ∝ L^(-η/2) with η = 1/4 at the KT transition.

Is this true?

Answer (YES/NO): YES